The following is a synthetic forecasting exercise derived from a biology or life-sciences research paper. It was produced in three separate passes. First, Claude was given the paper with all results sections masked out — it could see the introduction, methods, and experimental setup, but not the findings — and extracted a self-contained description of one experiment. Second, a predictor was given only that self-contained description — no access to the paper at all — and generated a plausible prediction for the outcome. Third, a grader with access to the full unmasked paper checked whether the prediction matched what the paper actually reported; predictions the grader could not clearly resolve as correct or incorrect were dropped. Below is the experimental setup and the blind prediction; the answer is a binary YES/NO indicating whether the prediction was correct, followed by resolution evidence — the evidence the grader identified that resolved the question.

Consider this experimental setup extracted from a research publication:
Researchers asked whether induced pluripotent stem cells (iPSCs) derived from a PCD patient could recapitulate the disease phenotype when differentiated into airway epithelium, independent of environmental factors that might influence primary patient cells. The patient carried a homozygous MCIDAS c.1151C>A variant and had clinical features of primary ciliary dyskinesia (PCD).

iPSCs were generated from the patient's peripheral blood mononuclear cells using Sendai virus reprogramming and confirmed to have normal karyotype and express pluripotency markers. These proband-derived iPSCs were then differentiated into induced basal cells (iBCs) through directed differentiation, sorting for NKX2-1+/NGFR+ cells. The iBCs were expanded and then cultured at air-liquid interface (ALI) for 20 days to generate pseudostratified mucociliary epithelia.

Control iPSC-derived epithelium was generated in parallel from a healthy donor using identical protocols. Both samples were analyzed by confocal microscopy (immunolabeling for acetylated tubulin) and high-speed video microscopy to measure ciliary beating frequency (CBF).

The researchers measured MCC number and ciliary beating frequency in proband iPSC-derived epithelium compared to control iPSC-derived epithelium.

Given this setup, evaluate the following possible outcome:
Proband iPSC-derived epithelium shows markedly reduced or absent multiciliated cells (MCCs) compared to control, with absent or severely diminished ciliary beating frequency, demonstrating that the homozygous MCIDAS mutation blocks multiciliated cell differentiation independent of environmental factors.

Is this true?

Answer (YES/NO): YES